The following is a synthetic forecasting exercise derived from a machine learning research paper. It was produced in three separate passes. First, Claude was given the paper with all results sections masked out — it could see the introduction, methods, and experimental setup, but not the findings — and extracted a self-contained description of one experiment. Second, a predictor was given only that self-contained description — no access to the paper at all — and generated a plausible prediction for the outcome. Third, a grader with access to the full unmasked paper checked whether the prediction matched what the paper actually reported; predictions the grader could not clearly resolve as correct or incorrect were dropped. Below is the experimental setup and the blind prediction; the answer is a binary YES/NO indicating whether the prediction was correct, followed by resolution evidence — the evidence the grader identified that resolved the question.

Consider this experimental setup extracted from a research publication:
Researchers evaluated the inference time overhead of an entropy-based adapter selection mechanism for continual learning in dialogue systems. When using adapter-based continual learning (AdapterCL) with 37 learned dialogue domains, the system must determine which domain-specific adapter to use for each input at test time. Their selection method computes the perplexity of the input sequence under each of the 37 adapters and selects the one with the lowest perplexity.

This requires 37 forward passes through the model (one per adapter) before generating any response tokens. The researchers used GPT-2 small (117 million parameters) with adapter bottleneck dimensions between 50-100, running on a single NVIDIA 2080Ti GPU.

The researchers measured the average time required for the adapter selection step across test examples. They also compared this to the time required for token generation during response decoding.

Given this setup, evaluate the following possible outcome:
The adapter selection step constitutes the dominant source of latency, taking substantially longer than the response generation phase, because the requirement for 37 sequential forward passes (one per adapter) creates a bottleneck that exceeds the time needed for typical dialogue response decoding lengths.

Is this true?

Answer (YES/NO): NO